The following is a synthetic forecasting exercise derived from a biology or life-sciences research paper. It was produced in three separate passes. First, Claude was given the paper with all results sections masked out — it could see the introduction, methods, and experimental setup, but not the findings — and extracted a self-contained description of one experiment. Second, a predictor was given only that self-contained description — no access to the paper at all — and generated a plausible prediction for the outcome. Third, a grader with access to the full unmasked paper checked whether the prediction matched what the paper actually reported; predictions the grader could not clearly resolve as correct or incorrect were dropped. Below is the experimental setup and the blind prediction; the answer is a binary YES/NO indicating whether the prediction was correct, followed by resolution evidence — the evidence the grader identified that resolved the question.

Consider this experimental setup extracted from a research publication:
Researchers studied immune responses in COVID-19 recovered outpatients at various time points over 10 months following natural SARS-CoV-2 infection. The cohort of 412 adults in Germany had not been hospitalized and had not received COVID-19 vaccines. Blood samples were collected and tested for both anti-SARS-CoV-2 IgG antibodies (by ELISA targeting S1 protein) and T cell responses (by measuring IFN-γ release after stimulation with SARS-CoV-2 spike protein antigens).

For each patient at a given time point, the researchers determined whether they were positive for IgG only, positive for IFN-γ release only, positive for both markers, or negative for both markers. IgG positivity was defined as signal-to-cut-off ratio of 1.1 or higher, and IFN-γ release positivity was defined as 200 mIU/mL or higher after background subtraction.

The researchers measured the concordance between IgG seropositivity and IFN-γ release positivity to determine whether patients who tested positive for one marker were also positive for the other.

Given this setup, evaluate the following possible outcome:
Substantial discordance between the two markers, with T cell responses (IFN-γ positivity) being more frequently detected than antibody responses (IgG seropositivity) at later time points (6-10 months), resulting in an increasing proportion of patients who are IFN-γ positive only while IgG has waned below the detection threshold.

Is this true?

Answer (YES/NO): NO